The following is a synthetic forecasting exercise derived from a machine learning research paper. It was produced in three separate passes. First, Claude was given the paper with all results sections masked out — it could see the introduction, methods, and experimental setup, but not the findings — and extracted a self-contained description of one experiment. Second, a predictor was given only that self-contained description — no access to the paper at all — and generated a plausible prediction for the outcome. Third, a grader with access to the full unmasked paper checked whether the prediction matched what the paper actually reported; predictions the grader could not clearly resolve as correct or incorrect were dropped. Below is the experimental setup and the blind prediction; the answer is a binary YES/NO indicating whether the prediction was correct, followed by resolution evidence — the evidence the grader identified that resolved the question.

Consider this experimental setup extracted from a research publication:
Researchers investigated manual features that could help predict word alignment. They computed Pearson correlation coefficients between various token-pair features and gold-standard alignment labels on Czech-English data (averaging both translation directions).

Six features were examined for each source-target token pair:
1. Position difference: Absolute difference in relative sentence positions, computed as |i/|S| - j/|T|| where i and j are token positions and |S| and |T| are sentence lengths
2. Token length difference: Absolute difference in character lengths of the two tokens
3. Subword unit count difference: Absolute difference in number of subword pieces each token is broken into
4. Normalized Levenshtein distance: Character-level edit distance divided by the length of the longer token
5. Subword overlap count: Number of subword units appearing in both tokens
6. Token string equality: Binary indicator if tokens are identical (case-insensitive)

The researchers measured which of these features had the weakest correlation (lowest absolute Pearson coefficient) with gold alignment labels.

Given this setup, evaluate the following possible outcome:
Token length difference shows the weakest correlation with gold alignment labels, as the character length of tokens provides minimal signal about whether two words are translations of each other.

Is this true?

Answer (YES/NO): NO